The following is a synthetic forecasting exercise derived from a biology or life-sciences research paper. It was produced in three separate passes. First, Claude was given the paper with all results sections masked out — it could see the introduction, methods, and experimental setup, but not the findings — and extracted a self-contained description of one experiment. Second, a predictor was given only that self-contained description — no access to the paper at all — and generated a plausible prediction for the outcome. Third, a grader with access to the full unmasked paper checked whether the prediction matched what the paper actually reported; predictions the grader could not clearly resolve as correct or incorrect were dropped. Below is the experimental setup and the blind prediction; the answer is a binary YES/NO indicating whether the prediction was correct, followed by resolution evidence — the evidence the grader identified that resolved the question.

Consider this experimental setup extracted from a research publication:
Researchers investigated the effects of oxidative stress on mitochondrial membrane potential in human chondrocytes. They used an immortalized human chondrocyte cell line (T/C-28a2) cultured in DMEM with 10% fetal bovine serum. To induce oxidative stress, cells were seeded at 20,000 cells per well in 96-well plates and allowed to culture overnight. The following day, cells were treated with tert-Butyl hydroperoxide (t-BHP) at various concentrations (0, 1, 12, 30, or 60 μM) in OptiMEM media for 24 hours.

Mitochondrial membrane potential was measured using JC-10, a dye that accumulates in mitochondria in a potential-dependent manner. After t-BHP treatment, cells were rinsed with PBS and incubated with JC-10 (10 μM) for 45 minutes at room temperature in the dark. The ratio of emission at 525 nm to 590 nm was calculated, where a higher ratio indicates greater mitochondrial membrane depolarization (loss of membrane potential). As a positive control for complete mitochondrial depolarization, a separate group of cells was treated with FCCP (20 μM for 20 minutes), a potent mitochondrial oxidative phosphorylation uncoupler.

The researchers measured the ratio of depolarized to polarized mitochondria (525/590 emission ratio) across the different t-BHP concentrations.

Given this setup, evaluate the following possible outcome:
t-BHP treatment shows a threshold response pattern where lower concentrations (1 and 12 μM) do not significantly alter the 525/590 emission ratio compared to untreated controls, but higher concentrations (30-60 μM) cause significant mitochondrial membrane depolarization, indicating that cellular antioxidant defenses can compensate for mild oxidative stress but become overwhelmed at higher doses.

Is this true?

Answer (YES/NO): YES